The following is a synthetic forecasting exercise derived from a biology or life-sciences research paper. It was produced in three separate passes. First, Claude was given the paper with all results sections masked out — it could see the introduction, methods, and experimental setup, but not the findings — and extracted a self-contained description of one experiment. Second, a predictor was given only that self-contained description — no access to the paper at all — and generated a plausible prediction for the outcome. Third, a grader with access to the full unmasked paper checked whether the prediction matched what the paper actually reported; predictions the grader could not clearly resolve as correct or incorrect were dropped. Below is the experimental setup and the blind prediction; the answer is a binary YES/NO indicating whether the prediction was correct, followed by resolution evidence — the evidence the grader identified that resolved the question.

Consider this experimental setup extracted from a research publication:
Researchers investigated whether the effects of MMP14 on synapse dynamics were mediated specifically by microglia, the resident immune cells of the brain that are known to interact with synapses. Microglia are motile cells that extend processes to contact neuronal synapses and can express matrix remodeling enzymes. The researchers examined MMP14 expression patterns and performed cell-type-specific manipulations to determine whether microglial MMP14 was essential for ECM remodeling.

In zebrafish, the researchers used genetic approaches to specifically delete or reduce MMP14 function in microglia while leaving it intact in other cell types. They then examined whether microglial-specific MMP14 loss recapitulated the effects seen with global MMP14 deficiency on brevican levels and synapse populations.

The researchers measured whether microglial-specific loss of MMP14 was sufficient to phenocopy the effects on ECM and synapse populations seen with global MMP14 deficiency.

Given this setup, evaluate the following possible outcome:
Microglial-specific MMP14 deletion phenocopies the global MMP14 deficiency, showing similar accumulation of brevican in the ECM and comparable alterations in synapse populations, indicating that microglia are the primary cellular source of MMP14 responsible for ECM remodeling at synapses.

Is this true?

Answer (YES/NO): YES